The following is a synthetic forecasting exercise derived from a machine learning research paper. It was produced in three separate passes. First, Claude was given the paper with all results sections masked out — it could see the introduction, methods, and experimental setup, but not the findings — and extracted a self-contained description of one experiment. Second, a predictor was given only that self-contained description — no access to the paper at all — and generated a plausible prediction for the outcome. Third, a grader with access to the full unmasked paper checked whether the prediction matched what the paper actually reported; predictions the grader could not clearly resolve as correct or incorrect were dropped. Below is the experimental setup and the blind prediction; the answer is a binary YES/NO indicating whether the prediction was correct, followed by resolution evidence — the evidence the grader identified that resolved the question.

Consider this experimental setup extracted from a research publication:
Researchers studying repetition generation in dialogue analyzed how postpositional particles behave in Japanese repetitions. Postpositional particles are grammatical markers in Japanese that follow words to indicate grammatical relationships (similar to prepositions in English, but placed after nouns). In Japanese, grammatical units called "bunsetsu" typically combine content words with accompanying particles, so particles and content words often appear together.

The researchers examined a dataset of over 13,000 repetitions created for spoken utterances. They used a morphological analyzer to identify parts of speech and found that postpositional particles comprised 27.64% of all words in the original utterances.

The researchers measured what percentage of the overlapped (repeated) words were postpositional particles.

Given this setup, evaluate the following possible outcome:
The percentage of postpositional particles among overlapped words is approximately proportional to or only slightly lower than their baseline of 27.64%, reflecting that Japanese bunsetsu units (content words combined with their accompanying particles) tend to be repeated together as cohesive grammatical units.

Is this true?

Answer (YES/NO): NO